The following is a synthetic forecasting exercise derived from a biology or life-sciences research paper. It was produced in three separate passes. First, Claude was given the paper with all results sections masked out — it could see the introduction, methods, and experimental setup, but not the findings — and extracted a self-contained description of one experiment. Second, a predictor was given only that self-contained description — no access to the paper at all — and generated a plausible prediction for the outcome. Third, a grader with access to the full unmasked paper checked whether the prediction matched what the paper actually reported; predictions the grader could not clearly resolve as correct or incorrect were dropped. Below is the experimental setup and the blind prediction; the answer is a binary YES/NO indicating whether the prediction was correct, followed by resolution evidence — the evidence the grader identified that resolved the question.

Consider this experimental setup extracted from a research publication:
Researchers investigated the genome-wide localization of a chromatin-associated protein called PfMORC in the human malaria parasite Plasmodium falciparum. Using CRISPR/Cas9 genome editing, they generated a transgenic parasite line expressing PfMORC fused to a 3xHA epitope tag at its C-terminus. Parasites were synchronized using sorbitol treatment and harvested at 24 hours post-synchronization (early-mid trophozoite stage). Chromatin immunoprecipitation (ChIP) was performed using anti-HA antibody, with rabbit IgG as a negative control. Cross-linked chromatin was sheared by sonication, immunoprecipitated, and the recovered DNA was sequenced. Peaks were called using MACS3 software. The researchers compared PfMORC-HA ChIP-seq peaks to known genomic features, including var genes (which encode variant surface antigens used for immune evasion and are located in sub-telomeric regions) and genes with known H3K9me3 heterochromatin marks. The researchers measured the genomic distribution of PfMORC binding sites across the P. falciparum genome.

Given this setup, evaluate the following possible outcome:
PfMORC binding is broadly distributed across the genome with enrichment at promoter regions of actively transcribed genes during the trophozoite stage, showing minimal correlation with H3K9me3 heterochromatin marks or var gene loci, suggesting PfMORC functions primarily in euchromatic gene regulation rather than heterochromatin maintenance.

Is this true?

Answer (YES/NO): NO